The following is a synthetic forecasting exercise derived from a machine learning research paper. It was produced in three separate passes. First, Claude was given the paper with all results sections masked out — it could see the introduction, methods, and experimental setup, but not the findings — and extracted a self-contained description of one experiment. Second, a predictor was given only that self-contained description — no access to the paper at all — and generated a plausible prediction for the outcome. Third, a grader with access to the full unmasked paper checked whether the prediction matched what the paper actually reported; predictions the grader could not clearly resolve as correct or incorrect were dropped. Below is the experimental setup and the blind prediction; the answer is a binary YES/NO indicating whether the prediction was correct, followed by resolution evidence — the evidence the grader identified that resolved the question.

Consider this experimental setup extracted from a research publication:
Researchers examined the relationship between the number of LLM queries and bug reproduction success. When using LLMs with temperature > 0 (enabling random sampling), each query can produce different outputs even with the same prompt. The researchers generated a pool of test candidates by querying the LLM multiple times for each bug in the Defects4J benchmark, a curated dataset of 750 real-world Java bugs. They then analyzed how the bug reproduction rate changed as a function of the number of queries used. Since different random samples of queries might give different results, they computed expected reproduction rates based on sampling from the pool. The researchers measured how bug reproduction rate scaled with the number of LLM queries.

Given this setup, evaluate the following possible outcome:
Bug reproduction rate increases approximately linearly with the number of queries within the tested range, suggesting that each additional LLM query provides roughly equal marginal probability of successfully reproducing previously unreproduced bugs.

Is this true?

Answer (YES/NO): NO